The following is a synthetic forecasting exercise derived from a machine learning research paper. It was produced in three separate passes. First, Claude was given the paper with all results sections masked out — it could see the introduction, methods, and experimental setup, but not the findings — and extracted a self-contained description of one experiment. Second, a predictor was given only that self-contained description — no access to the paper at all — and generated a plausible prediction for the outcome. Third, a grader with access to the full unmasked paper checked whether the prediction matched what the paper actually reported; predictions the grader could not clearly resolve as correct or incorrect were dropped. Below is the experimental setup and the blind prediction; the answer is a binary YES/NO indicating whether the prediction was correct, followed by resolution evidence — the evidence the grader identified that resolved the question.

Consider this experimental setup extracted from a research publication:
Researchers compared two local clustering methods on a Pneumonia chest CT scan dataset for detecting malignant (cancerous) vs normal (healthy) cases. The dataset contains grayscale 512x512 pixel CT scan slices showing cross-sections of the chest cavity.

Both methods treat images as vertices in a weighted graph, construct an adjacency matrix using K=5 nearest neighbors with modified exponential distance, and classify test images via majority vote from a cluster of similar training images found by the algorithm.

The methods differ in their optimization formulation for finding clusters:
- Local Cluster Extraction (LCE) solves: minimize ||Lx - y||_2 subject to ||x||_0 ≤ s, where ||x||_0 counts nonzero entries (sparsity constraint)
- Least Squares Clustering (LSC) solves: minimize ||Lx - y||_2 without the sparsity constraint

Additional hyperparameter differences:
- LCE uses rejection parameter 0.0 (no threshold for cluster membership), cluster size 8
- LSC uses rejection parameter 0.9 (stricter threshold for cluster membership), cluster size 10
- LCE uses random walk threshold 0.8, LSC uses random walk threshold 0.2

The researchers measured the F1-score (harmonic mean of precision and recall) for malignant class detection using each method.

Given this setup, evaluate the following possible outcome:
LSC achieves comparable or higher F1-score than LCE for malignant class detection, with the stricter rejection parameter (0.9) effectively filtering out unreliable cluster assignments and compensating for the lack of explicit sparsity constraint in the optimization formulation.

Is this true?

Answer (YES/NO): YES